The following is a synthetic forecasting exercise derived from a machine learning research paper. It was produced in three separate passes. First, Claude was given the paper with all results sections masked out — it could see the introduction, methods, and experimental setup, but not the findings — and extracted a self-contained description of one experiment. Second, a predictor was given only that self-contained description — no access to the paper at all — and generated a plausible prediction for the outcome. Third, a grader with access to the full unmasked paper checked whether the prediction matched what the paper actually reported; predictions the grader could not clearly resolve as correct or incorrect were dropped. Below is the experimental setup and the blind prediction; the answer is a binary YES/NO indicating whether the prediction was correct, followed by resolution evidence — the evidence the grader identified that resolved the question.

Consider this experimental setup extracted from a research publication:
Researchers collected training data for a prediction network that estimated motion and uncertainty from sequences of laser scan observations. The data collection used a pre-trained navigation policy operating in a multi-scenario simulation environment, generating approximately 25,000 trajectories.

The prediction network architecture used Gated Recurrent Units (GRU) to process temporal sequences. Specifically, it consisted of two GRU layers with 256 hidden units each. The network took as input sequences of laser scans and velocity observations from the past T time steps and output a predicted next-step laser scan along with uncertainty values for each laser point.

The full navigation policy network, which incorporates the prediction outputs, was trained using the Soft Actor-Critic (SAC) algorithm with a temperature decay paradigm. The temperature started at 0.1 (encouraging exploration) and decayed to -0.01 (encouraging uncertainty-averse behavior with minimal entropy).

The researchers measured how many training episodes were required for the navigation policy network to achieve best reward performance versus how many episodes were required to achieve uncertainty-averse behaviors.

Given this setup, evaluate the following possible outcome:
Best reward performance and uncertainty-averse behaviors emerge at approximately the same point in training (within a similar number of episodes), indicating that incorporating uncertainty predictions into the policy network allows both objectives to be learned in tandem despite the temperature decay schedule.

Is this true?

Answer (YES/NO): NO